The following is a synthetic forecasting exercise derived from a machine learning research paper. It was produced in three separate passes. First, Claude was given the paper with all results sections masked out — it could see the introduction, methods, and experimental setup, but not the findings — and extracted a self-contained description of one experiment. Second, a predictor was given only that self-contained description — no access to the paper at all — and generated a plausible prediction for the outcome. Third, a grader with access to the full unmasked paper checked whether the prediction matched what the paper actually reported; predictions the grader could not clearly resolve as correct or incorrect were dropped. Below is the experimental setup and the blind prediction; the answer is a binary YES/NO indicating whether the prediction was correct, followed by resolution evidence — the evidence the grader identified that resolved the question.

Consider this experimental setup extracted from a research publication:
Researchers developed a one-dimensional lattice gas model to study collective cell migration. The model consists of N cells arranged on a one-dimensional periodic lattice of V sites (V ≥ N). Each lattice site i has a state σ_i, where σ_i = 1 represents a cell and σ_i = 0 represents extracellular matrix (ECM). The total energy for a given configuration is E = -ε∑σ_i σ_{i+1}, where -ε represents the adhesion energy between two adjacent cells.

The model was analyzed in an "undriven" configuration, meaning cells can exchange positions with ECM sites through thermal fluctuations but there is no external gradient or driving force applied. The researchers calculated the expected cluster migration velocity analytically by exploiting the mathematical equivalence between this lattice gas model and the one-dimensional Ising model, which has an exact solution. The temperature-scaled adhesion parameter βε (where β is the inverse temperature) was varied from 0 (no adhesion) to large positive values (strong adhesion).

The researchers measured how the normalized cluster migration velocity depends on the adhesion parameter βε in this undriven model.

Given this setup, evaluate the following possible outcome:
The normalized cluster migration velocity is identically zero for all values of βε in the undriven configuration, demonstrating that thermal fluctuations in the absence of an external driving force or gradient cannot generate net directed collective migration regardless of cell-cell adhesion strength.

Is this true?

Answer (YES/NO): NO